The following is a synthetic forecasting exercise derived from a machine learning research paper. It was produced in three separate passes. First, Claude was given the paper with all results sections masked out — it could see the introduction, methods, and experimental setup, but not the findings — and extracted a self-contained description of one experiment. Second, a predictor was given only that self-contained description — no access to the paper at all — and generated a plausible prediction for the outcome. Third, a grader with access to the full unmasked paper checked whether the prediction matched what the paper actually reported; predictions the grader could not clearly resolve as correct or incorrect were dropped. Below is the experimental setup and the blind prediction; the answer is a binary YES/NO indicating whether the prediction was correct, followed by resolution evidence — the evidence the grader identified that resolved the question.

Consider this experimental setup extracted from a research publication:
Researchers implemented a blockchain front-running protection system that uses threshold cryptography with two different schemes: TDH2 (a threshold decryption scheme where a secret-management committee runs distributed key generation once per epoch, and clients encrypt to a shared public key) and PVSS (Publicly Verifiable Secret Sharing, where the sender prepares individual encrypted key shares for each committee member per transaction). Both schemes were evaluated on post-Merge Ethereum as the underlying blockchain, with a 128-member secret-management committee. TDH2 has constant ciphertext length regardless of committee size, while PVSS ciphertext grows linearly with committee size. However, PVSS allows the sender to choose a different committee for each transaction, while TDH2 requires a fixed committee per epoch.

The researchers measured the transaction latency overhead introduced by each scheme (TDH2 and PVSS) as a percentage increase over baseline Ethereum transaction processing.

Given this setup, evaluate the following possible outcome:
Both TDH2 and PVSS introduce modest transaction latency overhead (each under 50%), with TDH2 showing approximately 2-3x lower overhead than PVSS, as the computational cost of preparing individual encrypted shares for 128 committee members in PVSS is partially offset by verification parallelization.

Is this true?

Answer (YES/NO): NO